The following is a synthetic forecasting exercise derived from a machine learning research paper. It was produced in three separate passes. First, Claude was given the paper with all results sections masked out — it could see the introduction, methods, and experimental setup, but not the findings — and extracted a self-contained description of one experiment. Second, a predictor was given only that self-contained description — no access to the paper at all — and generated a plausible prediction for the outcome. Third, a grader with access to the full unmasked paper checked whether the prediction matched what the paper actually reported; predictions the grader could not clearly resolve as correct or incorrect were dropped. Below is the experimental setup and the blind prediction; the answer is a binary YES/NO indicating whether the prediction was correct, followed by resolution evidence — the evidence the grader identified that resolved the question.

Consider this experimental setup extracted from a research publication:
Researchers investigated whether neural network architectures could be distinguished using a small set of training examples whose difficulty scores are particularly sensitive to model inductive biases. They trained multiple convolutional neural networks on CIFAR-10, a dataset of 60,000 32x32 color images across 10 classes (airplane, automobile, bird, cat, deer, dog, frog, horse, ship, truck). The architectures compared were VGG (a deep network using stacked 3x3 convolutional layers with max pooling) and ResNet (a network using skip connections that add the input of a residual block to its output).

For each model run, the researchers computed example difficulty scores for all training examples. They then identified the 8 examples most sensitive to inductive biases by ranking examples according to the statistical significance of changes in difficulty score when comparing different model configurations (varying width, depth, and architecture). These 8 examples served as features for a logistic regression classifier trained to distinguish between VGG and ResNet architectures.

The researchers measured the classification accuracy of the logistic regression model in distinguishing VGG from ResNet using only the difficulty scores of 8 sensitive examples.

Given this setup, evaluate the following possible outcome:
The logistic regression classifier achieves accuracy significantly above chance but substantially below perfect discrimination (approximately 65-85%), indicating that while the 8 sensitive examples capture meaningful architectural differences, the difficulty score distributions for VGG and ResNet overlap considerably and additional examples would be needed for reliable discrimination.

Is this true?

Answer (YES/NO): NO